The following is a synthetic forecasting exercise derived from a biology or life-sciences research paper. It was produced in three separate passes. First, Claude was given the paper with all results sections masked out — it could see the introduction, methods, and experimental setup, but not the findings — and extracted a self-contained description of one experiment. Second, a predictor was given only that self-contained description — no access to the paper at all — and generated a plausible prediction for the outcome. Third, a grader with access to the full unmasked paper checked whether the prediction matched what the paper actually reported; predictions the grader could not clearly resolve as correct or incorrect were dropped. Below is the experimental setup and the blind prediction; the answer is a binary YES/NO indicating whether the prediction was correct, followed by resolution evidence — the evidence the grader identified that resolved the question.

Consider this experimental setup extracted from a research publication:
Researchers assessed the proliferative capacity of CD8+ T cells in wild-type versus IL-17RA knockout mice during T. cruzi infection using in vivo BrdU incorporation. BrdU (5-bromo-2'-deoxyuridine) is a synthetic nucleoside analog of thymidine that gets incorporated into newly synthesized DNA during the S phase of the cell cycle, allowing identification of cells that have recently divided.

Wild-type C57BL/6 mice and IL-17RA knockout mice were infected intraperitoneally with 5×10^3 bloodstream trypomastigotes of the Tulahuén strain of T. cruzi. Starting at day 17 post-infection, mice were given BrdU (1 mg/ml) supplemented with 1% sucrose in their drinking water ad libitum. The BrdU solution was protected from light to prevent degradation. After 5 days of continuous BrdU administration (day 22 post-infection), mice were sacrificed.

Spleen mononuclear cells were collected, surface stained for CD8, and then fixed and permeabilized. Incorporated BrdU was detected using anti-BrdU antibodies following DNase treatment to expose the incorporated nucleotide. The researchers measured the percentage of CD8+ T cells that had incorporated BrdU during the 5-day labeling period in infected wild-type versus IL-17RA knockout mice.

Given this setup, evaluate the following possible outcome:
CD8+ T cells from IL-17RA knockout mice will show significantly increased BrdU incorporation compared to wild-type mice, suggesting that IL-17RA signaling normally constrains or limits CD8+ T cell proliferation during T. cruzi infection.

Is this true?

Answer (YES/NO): NO